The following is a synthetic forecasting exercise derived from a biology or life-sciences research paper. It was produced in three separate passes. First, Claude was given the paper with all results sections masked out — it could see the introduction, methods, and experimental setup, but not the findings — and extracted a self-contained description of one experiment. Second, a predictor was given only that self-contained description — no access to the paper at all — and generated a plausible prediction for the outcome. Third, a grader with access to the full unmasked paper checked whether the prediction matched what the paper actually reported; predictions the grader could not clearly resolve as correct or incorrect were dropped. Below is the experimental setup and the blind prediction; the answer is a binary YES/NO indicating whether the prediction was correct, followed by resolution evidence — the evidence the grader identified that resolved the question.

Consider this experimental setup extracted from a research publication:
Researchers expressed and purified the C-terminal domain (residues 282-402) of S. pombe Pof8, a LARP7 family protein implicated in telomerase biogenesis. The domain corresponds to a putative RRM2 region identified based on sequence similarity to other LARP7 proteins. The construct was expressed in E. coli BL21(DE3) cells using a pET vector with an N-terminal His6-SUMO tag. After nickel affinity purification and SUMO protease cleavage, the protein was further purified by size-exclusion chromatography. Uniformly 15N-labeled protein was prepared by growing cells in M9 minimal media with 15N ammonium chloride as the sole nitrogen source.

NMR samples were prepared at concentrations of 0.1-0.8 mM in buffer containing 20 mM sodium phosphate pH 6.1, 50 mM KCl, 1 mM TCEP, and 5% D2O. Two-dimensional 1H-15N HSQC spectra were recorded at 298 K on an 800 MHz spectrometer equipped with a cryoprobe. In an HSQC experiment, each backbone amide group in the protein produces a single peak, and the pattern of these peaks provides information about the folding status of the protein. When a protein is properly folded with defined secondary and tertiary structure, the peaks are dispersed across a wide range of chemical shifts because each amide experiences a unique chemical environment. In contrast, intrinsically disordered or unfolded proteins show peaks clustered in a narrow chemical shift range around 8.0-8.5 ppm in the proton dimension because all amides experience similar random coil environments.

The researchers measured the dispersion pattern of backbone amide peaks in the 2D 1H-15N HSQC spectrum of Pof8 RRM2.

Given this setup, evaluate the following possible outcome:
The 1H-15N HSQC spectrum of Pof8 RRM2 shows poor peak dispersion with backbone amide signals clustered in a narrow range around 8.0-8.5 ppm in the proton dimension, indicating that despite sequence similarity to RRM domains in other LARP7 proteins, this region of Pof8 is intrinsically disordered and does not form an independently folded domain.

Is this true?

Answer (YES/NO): NO